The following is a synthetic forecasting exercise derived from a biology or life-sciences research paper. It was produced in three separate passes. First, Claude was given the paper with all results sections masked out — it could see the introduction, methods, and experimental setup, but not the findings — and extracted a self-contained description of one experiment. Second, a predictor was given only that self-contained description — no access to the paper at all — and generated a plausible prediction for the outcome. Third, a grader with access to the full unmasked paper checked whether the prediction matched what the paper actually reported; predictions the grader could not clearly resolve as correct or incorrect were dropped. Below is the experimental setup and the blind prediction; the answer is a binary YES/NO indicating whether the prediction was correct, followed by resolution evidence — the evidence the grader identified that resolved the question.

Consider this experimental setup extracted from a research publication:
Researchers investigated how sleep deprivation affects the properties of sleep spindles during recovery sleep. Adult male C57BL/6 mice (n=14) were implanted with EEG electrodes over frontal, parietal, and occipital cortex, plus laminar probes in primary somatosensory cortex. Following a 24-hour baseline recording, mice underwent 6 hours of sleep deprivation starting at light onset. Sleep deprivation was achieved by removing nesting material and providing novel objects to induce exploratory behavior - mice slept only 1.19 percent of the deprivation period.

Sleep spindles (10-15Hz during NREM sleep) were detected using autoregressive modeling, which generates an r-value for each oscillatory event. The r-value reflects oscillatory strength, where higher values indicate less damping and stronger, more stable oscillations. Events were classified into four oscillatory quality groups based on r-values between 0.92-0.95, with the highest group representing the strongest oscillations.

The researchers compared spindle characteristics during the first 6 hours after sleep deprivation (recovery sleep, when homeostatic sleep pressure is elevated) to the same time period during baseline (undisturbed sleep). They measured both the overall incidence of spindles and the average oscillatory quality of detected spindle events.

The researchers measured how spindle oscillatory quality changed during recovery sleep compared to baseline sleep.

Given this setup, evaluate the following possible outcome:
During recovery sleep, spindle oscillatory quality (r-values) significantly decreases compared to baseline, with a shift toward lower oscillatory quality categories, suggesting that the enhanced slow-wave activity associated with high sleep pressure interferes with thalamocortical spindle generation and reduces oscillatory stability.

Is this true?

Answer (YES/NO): NO